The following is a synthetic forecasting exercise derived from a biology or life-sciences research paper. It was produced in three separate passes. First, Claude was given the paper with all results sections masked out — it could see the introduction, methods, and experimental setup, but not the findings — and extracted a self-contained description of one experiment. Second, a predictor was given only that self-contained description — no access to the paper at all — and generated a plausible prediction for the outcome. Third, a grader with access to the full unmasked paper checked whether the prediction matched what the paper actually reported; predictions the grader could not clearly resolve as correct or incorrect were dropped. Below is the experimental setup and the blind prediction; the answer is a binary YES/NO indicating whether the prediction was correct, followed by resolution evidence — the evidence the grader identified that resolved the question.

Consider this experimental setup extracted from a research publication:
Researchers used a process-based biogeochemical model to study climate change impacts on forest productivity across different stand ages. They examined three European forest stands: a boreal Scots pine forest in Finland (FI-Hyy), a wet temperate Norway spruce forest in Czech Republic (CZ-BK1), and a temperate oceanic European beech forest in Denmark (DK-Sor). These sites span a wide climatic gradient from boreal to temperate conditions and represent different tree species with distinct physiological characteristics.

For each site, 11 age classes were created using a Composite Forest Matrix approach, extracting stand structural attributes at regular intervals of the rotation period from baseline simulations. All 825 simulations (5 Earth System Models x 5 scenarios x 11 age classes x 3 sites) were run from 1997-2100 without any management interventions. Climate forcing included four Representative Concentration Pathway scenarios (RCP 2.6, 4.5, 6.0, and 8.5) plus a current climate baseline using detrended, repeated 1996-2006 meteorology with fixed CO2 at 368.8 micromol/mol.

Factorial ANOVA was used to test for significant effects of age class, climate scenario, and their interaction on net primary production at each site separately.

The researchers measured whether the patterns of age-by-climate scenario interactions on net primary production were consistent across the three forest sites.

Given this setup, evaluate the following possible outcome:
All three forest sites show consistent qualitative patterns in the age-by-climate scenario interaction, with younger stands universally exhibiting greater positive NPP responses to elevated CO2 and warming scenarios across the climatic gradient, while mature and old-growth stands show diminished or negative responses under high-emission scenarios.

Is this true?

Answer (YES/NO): NO